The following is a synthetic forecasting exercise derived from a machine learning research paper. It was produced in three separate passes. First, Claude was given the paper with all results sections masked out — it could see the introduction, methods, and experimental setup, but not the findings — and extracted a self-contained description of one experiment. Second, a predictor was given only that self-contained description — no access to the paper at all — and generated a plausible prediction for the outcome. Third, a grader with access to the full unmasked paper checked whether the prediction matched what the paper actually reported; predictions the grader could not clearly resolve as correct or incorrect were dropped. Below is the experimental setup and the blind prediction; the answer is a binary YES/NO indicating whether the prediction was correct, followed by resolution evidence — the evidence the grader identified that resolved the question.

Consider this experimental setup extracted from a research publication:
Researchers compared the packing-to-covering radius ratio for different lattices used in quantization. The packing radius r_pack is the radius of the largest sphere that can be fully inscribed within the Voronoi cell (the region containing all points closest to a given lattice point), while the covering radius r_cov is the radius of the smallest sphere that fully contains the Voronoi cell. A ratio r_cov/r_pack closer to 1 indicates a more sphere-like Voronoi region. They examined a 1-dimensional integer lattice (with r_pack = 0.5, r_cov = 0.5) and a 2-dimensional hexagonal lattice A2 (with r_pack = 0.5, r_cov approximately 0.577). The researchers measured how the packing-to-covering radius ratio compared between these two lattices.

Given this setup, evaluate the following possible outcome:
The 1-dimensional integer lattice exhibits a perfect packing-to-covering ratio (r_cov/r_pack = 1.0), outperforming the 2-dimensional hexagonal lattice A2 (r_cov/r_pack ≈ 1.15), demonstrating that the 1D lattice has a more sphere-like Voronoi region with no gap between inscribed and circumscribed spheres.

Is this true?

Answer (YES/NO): YES